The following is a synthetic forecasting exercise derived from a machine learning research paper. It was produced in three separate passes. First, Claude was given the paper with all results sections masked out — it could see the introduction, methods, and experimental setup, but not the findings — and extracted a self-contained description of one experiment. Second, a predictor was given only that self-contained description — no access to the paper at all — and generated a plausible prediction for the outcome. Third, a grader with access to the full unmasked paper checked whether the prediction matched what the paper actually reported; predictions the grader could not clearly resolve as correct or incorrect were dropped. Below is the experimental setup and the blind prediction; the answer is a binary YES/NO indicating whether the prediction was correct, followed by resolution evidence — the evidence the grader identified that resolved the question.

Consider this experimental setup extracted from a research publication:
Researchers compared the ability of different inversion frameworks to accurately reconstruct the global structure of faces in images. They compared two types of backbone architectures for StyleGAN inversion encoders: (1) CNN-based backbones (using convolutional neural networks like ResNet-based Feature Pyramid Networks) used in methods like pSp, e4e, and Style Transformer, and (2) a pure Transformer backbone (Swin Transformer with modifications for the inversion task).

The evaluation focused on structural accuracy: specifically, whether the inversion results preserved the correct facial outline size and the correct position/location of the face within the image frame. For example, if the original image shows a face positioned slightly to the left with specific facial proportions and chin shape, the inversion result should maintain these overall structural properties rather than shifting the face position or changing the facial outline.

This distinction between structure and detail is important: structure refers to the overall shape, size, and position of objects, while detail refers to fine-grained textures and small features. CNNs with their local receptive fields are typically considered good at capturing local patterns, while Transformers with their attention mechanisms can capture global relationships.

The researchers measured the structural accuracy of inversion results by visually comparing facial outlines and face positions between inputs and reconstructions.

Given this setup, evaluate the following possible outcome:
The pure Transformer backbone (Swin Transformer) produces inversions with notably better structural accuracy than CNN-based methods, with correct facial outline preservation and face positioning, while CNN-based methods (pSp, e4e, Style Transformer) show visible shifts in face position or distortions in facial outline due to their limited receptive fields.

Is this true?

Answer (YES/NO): YES